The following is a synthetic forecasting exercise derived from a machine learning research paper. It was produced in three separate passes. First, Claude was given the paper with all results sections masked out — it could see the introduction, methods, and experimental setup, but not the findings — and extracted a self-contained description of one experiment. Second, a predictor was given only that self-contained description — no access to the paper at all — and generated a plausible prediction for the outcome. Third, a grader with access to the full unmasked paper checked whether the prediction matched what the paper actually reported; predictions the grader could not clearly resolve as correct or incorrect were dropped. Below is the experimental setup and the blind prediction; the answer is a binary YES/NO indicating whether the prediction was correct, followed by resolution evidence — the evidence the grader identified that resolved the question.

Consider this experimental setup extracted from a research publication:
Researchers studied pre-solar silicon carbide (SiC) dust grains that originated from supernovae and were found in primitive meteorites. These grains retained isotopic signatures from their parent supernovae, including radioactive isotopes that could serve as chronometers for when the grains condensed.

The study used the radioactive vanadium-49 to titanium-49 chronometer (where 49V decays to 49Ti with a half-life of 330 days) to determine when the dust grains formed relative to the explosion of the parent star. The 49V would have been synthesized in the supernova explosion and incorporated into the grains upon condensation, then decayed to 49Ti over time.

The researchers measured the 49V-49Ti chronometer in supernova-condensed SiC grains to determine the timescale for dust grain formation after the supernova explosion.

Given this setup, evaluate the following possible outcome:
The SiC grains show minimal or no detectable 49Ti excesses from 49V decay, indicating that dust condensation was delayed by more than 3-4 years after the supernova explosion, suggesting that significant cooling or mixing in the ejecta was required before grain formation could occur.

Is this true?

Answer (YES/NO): NO